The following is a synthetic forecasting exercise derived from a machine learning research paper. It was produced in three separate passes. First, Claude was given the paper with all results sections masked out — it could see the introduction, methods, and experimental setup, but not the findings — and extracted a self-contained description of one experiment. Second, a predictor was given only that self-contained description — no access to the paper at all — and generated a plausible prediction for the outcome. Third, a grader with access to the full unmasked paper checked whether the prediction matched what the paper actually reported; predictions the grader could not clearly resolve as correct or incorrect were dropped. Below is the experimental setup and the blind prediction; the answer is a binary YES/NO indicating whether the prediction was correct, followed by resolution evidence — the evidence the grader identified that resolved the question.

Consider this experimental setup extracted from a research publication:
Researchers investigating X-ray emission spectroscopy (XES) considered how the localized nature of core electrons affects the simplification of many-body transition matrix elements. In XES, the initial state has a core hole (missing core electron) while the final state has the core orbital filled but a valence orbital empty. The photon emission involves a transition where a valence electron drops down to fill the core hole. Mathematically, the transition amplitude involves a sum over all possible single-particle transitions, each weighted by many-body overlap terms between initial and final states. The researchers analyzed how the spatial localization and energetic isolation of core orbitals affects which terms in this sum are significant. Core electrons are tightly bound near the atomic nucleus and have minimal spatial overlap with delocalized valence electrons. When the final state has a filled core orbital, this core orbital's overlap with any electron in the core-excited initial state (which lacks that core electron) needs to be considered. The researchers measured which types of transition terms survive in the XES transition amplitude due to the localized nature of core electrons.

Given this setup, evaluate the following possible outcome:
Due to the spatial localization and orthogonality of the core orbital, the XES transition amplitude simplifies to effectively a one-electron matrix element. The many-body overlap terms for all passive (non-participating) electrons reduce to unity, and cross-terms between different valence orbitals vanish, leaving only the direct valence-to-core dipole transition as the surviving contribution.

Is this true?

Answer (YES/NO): NO